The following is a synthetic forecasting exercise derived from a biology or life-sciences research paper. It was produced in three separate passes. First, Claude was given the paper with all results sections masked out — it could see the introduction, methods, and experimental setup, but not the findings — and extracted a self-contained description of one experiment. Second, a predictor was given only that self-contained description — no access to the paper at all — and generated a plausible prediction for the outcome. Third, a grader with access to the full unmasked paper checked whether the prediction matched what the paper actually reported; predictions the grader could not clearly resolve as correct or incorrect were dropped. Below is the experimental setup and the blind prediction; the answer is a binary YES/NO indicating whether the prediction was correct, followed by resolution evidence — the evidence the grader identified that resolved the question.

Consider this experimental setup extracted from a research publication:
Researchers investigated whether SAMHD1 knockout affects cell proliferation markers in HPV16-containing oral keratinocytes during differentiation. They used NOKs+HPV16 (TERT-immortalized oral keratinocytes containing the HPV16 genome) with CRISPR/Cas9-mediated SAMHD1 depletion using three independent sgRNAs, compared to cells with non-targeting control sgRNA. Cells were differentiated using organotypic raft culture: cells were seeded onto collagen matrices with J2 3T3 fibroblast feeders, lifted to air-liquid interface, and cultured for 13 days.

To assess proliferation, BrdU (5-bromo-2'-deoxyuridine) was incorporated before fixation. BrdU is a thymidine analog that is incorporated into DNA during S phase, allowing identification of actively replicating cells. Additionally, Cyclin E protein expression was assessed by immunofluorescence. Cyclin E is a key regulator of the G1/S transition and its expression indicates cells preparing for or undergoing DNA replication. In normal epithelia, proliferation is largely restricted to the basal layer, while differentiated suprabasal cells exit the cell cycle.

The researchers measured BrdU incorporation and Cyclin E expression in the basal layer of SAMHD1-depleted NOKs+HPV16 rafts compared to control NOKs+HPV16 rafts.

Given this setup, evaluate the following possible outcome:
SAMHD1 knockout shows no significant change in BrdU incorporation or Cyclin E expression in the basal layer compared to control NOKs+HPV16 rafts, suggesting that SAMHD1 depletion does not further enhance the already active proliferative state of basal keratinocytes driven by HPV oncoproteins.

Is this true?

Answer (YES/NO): NO